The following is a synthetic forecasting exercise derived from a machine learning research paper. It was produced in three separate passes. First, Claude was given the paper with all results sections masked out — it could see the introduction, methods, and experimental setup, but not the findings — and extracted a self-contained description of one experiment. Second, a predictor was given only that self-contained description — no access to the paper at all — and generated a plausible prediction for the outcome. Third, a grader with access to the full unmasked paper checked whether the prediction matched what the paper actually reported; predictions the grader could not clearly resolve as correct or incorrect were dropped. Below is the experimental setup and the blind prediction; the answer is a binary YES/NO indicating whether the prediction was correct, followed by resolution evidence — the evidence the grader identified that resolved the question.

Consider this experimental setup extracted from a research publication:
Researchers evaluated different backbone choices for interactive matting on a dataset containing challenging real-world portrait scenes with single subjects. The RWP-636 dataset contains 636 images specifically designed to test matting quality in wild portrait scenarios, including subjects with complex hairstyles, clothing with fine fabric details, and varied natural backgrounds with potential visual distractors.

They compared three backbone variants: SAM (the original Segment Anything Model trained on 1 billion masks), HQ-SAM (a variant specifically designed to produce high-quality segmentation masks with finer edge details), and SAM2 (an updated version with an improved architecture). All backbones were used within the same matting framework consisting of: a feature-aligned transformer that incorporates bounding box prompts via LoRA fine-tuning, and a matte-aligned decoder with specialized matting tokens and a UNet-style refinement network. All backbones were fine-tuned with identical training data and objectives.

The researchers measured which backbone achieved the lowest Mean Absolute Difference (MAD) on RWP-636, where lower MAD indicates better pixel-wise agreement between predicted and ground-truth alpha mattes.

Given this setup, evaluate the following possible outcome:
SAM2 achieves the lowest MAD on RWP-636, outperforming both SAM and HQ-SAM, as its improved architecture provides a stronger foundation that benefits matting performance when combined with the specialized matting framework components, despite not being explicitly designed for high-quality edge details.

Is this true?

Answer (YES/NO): YES